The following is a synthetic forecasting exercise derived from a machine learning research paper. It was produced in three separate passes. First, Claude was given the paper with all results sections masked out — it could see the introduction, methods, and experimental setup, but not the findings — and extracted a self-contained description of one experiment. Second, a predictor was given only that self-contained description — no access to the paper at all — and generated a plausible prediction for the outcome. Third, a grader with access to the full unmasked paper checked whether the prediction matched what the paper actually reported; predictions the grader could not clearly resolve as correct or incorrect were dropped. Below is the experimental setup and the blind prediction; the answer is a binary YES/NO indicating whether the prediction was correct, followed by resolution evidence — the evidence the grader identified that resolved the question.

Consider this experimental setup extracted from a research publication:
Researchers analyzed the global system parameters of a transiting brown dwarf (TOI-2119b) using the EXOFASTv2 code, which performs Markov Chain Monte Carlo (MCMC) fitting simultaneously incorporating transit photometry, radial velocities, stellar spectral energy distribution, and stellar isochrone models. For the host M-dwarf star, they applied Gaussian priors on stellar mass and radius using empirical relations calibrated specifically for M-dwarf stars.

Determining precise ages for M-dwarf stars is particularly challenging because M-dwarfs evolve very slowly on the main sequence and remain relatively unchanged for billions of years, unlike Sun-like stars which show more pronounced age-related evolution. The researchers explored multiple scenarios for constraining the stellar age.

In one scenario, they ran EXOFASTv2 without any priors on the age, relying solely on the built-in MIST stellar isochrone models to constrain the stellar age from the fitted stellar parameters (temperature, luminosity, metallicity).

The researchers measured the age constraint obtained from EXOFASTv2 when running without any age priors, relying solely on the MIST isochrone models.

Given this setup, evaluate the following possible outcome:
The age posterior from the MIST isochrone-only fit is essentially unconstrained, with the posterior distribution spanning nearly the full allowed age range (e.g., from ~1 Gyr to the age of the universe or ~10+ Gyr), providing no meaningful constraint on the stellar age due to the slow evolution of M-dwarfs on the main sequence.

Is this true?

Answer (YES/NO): YES